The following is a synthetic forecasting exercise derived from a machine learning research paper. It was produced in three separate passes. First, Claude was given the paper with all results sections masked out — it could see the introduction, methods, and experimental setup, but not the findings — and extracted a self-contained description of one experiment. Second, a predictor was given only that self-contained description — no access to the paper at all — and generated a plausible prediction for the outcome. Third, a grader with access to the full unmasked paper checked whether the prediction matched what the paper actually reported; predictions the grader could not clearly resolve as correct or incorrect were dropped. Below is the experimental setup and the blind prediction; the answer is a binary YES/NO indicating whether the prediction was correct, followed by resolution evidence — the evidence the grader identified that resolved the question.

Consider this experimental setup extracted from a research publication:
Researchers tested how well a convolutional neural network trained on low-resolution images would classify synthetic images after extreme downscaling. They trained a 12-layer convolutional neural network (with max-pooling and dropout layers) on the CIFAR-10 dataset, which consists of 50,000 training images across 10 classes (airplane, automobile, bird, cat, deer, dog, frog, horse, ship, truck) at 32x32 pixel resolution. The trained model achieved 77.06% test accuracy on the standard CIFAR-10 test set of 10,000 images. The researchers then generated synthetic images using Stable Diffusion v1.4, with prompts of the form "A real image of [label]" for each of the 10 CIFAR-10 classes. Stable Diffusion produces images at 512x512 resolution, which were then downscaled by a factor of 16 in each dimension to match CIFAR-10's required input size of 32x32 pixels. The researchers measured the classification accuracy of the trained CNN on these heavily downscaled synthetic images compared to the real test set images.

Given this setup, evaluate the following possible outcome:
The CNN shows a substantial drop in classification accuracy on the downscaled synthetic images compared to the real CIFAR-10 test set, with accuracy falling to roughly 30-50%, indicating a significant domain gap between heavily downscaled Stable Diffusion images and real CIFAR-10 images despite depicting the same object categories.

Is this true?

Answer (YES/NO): NO